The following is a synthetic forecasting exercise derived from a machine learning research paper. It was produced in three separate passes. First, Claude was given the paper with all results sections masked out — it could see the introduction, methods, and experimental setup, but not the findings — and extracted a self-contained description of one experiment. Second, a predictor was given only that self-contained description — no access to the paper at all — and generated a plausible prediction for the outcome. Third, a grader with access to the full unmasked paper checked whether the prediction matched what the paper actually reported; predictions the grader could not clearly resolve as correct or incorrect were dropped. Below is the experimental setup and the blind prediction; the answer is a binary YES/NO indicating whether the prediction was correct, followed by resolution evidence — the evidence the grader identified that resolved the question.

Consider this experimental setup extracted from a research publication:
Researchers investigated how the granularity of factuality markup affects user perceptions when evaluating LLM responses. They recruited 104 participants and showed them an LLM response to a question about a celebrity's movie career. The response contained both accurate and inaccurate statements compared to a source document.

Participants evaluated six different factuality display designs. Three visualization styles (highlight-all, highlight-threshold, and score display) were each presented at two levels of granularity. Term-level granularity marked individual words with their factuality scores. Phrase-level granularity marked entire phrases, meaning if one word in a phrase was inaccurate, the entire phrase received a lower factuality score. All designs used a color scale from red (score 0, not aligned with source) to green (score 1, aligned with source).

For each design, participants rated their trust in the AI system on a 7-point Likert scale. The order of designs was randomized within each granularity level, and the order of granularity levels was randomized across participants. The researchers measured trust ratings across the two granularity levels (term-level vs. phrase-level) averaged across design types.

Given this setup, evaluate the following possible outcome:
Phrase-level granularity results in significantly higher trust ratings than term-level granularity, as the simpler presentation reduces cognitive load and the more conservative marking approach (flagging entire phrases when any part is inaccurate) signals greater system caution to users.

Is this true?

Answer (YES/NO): NO